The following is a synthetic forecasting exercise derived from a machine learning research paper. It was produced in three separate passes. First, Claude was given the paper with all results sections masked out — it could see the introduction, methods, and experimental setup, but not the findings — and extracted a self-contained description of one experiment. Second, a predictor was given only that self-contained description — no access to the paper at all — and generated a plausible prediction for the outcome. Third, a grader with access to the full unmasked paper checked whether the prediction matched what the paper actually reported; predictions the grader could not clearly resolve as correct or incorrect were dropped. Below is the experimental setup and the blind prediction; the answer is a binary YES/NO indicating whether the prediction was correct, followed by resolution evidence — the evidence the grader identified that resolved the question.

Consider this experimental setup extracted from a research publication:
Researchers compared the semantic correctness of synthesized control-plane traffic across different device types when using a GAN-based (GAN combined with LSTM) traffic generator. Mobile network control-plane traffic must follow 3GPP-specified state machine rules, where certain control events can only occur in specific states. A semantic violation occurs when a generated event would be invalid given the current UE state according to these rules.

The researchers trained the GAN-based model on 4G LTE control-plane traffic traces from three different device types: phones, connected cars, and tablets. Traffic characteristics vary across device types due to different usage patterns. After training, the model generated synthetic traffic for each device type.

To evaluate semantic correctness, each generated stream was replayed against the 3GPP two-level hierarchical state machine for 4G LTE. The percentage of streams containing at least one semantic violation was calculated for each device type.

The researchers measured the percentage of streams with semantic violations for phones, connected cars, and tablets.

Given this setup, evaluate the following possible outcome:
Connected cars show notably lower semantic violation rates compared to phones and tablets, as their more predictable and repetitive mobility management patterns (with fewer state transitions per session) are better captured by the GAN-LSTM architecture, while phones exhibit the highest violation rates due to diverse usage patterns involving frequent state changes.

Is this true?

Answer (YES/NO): YES